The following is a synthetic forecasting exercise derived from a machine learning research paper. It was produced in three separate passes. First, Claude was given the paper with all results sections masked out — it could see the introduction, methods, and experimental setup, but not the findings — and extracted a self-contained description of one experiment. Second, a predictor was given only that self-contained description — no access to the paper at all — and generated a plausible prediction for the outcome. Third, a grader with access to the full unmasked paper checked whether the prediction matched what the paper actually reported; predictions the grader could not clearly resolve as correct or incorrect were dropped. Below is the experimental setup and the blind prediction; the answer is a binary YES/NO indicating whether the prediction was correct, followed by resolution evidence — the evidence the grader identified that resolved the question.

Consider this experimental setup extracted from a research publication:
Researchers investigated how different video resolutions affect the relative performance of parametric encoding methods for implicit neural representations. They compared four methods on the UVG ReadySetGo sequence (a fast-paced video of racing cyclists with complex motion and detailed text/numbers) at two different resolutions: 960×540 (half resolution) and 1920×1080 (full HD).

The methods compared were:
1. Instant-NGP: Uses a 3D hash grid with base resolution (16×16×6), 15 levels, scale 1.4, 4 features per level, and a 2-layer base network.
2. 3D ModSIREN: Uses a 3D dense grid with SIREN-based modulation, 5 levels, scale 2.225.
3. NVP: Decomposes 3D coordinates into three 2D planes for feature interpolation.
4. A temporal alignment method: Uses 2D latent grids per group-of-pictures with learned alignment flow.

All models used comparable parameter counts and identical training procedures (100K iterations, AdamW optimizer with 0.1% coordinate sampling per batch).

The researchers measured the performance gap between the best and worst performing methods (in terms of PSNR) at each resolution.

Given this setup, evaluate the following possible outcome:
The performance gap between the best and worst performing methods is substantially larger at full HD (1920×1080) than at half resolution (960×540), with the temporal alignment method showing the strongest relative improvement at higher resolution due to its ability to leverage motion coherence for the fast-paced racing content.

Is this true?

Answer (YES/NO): NO